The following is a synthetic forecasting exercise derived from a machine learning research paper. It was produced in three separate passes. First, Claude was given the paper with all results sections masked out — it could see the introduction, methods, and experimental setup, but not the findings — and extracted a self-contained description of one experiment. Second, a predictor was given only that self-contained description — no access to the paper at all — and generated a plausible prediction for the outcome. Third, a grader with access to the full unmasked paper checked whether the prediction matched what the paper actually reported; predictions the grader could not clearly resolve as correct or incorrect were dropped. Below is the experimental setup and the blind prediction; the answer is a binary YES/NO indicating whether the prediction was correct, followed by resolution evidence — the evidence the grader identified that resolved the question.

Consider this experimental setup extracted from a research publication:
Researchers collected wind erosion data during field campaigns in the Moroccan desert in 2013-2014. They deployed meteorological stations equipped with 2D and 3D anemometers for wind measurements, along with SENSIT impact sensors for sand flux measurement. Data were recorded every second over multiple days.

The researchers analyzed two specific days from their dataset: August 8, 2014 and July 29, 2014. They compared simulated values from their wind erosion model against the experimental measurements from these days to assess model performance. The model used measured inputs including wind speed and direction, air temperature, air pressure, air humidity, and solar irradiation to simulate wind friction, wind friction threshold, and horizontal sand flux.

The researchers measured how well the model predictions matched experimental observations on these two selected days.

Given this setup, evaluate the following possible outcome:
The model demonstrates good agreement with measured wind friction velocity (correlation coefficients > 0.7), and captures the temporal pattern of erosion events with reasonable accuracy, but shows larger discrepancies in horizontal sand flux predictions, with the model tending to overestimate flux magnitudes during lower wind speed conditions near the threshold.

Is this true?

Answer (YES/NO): NO